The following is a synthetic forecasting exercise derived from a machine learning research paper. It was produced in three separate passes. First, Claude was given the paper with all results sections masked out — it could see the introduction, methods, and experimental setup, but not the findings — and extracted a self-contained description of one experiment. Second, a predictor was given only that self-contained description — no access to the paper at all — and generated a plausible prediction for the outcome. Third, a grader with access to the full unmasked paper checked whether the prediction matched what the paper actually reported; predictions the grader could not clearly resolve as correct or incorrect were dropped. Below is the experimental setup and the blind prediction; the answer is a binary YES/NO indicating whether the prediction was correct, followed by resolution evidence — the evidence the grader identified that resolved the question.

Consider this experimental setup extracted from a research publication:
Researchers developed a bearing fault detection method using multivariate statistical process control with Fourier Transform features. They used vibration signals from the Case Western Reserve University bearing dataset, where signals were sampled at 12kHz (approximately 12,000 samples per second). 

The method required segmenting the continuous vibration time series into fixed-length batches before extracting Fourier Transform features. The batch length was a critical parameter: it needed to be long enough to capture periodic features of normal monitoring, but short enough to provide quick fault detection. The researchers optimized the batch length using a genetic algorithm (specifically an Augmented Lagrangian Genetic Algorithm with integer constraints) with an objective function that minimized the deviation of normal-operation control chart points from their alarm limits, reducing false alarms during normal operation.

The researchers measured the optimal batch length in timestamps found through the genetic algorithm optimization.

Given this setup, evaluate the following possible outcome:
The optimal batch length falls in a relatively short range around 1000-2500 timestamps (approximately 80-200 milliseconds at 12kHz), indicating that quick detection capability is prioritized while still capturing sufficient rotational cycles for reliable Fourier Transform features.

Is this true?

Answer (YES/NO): NO